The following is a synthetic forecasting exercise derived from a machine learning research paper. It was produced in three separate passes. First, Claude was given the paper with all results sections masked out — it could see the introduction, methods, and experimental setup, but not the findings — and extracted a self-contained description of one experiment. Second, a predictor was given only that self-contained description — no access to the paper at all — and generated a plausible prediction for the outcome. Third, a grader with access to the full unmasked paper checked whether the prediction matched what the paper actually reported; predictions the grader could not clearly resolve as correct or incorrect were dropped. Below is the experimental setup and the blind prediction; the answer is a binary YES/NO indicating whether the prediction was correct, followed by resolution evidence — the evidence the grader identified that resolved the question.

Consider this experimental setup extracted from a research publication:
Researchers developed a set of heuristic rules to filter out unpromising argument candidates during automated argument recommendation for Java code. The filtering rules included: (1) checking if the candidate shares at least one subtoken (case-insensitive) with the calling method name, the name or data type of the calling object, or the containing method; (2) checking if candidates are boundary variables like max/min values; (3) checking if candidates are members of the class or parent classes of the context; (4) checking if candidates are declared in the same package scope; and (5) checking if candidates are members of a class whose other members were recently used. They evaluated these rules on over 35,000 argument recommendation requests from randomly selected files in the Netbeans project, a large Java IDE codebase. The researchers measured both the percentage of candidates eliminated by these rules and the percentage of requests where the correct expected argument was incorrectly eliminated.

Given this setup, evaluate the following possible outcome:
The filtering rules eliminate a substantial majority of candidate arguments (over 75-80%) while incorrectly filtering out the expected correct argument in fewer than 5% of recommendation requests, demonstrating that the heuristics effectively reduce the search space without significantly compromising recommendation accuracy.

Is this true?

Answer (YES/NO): YES